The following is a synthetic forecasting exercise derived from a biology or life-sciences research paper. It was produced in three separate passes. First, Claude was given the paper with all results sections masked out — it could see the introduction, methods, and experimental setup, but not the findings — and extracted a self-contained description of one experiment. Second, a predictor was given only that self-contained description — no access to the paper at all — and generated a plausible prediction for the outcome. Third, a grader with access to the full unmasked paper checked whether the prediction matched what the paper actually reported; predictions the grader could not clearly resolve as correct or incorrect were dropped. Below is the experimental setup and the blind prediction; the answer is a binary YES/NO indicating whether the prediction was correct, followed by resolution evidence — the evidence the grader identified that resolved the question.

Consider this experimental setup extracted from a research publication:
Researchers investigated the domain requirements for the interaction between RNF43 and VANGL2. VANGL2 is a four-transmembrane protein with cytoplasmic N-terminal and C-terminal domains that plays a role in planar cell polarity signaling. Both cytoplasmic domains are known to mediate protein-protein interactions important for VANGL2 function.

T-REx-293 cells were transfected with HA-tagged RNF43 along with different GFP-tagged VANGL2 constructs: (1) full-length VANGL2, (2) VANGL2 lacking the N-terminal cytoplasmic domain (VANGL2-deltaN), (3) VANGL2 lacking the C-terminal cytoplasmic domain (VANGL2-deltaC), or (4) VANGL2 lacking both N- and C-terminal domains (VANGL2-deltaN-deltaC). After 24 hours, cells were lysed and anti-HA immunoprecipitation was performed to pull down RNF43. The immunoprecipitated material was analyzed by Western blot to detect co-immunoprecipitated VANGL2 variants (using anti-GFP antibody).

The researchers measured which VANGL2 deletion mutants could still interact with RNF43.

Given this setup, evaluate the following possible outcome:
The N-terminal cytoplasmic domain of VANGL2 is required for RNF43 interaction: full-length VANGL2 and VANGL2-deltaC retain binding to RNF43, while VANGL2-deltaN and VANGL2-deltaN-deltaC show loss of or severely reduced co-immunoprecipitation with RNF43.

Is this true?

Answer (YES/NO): NO